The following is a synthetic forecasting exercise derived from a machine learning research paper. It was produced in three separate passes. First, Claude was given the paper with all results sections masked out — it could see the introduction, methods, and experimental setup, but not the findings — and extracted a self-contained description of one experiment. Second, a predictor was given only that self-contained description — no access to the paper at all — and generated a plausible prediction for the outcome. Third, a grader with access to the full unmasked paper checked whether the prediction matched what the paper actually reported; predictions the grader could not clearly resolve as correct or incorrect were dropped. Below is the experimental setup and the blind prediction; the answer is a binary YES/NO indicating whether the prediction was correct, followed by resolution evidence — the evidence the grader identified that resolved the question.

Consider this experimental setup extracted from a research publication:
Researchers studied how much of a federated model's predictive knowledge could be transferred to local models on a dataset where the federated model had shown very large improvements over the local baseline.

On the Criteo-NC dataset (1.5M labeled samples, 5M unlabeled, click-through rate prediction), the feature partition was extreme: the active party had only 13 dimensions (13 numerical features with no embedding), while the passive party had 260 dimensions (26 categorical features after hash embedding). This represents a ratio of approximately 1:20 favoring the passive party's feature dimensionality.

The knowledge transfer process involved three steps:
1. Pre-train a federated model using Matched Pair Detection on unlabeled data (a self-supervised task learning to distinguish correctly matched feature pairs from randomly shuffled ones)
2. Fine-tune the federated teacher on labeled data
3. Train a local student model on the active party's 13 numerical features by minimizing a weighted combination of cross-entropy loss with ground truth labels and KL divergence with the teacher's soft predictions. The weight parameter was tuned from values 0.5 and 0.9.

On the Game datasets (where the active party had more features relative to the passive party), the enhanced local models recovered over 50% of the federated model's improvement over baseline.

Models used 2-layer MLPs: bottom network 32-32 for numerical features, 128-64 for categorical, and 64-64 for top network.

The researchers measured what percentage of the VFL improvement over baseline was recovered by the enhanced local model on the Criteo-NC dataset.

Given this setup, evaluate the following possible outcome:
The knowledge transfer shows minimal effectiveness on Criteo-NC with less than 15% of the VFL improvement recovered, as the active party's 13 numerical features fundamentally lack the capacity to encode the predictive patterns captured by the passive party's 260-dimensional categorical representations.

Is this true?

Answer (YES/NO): YES